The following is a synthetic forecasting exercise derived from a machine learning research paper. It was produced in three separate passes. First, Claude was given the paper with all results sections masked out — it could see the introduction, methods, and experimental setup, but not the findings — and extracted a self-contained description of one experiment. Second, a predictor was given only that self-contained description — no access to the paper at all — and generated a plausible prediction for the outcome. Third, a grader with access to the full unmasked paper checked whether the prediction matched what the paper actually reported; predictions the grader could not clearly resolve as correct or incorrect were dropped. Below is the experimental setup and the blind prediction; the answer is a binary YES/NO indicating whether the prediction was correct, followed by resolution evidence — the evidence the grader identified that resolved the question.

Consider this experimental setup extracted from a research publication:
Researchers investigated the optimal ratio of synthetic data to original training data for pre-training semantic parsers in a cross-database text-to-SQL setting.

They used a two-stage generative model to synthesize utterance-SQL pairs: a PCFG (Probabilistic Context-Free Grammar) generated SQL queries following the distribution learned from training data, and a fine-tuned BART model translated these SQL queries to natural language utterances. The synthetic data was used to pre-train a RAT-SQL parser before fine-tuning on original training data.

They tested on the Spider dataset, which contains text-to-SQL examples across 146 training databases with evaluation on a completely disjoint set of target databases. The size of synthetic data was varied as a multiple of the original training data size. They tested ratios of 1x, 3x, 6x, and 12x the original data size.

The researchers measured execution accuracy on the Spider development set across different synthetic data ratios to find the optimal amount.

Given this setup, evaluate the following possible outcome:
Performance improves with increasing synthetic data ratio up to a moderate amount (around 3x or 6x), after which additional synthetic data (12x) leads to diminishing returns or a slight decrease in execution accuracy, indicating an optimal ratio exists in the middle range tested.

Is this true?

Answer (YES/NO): YES